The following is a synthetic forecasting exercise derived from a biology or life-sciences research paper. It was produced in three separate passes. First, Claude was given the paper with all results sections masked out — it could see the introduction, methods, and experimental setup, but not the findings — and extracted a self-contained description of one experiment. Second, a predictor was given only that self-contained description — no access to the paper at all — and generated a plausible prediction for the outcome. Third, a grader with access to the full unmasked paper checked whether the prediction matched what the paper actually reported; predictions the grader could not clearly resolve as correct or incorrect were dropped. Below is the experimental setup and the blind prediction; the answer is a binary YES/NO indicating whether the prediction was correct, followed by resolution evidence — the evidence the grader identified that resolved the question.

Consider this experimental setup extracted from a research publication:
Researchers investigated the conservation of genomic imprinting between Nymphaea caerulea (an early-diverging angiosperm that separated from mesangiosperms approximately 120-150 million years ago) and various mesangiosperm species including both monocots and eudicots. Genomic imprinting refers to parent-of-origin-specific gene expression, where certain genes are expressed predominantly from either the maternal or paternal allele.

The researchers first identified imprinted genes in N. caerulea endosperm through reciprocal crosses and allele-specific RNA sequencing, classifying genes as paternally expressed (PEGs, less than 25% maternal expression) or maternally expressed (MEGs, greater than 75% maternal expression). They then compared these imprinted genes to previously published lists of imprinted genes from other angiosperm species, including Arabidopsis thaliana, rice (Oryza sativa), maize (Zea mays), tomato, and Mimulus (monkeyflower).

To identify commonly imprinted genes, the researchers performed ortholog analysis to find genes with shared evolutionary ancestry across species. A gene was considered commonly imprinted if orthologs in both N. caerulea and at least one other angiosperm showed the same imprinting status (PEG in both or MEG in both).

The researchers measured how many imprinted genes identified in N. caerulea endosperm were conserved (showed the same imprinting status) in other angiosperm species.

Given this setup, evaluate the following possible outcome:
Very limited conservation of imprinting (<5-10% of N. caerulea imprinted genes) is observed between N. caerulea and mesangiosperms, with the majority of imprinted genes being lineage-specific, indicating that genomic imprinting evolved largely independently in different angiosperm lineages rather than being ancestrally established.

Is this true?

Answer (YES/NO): NO